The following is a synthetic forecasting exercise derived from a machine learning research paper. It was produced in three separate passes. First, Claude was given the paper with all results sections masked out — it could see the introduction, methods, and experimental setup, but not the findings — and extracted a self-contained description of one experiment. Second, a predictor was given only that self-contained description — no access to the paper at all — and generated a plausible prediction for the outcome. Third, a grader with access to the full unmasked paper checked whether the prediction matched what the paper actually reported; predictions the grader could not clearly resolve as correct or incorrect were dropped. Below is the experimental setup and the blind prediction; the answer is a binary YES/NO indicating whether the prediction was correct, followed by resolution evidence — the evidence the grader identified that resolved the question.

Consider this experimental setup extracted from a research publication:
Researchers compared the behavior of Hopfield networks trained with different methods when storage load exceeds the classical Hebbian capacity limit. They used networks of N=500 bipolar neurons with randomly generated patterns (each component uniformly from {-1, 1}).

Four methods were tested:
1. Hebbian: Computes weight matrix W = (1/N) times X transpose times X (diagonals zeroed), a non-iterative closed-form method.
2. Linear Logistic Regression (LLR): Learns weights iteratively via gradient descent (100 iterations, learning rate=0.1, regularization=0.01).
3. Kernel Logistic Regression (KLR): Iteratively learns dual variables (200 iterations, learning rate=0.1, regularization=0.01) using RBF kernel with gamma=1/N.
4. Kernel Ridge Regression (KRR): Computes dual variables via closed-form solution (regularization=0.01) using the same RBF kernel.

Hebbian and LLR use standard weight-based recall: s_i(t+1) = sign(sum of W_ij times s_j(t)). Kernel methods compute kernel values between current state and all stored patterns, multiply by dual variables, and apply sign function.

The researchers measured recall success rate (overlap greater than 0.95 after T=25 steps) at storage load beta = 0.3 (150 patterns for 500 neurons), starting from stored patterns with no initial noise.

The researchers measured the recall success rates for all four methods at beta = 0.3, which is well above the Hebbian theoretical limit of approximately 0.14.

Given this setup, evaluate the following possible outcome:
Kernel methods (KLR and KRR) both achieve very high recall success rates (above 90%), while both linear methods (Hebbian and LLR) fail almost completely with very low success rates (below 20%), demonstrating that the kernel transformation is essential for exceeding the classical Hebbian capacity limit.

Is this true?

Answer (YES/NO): NO